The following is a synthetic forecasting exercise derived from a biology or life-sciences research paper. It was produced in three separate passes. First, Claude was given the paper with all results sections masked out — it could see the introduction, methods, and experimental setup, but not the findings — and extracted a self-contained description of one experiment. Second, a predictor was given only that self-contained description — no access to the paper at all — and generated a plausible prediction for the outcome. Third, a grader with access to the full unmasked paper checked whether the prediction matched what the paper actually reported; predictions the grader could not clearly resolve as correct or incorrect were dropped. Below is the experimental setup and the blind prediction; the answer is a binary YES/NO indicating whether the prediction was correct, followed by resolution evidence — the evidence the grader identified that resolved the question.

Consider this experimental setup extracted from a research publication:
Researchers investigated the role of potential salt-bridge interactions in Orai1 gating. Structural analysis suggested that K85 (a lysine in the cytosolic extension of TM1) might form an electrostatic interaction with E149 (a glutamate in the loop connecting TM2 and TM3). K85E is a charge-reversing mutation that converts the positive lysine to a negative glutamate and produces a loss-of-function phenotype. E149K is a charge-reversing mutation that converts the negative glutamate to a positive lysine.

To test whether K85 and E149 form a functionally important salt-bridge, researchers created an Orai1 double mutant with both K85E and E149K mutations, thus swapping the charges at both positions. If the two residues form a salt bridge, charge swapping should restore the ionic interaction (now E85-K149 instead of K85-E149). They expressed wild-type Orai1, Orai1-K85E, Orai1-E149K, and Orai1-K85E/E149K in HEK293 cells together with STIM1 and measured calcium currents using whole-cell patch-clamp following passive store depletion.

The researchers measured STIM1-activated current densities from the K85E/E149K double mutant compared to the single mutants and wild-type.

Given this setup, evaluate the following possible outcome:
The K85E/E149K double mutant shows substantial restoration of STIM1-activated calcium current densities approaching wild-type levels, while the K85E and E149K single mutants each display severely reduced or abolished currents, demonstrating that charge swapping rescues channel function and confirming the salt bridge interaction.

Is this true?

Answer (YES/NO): NO